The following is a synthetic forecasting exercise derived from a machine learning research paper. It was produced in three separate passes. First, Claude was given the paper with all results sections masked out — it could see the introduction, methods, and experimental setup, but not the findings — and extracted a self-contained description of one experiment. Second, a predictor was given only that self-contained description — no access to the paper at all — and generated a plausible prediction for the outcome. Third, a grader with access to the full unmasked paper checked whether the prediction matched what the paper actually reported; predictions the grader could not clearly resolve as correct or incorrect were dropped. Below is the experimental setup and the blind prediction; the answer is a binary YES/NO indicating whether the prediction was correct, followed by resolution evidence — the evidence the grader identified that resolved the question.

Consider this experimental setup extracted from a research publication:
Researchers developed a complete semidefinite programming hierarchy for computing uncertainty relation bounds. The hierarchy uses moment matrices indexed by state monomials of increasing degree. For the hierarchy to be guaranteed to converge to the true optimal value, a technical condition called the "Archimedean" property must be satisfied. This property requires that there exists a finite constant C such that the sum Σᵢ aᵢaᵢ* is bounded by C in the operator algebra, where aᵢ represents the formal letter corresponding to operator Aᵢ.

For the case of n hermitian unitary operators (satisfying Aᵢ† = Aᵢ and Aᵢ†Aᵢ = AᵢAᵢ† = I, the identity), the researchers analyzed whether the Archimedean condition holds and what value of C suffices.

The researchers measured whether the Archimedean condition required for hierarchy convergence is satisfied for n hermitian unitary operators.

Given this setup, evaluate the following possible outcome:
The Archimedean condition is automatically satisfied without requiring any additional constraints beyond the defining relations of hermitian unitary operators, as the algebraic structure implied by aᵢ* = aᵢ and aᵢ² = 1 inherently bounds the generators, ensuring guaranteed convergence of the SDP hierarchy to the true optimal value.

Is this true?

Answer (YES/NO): YES